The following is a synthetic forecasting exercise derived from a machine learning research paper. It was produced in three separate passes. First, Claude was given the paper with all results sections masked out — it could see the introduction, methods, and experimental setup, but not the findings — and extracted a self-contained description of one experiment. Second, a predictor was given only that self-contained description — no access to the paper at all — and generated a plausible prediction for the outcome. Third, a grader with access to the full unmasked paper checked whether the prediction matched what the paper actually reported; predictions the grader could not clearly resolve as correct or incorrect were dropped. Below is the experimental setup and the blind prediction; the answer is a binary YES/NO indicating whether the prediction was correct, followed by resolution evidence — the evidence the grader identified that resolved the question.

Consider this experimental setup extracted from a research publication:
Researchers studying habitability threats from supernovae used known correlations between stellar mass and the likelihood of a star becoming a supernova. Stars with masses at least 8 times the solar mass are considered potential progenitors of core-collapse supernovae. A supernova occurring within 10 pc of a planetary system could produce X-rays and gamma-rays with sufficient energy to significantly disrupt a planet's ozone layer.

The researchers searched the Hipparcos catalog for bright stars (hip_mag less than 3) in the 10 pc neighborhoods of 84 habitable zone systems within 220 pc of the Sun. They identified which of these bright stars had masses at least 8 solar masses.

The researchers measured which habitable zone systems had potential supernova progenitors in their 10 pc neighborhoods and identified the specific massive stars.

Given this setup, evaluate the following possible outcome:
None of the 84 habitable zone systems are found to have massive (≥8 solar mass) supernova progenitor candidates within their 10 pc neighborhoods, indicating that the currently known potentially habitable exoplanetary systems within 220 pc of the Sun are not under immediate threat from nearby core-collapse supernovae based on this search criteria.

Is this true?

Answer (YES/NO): NO